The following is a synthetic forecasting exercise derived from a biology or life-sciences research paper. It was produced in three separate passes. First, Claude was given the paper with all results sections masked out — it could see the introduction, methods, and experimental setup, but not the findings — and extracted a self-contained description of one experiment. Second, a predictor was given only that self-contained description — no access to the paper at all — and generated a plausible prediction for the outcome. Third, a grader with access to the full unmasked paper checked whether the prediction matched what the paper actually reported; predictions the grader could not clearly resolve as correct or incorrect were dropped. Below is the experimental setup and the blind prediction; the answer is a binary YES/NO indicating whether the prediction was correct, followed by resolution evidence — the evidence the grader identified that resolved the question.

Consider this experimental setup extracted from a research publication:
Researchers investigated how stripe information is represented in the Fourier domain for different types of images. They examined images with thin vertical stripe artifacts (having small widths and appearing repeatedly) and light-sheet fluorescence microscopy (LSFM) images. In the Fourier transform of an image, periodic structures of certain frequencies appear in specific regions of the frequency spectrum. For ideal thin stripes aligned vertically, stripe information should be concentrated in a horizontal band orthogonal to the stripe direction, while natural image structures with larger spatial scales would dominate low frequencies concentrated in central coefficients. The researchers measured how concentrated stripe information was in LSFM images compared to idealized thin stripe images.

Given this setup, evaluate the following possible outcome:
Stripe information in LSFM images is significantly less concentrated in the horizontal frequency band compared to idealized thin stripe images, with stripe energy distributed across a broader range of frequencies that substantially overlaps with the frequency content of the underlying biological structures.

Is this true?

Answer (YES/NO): YES